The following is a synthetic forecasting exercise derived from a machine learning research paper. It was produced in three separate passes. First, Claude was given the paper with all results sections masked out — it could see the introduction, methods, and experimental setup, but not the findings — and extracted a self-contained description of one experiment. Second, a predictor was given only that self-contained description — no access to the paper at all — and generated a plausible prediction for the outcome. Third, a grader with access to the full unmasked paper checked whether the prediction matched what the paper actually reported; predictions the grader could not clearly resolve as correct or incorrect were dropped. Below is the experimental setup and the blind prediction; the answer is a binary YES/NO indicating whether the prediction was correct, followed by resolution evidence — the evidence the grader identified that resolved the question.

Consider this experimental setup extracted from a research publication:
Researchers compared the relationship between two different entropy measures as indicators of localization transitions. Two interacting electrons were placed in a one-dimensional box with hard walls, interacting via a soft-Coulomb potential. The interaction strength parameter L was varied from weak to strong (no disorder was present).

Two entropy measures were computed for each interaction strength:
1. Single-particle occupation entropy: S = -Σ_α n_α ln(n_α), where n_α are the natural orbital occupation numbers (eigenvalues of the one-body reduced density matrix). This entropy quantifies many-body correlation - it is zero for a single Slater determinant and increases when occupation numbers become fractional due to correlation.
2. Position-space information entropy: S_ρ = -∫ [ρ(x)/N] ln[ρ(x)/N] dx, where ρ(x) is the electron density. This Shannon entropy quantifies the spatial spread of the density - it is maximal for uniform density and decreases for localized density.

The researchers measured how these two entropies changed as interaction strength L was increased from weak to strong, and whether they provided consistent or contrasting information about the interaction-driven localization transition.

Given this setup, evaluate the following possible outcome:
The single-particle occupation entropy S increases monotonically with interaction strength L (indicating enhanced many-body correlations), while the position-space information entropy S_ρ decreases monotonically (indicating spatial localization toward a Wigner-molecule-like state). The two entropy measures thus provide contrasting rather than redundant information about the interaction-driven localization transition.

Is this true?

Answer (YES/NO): NO